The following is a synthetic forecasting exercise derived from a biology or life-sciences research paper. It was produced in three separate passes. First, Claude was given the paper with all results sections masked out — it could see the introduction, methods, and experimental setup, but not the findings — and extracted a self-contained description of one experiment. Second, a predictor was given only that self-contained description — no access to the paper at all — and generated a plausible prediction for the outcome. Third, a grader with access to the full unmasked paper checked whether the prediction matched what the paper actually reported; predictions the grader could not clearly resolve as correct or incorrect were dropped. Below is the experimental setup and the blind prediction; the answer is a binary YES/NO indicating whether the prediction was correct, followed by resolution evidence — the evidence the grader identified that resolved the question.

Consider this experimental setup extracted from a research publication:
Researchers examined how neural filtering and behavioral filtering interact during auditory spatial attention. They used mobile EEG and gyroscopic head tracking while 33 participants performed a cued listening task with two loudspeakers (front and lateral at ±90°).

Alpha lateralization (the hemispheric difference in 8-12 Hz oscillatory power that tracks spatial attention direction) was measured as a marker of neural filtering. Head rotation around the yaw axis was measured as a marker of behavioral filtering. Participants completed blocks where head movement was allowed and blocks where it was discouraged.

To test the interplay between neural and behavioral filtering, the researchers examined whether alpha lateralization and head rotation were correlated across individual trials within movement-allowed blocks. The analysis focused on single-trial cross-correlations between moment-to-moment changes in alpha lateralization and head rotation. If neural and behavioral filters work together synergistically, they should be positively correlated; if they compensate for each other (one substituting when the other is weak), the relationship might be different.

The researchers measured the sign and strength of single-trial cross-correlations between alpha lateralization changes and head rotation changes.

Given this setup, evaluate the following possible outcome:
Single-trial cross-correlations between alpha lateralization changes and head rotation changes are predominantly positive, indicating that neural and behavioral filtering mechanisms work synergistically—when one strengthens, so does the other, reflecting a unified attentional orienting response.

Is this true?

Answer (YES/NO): YES